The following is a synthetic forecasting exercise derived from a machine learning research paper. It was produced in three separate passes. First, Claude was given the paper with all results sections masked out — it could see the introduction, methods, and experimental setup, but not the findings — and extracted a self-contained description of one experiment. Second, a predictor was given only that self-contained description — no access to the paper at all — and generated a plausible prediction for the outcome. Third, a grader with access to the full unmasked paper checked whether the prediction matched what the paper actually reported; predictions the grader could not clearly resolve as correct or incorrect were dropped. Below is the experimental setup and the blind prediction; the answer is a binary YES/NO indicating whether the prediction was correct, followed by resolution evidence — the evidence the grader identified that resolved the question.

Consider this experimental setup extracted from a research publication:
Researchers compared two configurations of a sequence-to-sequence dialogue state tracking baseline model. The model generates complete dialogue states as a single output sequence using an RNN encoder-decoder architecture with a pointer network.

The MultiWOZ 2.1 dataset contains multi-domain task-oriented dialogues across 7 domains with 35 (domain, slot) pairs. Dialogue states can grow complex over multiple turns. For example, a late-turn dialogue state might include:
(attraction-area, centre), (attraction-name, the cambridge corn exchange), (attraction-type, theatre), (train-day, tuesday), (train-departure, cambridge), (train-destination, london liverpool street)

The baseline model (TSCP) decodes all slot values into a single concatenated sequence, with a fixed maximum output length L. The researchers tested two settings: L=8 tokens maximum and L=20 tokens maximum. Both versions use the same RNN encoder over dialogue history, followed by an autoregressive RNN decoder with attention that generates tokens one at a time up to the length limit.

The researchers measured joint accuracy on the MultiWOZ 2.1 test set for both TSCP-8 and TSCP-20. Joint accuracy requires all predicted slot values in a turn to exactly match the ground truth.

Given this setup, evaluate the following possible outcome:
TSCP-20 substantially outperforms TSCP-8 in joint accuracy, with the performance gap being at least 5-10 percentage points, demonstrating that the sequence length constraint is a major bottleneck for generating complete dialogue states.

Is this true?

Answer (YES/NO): NO